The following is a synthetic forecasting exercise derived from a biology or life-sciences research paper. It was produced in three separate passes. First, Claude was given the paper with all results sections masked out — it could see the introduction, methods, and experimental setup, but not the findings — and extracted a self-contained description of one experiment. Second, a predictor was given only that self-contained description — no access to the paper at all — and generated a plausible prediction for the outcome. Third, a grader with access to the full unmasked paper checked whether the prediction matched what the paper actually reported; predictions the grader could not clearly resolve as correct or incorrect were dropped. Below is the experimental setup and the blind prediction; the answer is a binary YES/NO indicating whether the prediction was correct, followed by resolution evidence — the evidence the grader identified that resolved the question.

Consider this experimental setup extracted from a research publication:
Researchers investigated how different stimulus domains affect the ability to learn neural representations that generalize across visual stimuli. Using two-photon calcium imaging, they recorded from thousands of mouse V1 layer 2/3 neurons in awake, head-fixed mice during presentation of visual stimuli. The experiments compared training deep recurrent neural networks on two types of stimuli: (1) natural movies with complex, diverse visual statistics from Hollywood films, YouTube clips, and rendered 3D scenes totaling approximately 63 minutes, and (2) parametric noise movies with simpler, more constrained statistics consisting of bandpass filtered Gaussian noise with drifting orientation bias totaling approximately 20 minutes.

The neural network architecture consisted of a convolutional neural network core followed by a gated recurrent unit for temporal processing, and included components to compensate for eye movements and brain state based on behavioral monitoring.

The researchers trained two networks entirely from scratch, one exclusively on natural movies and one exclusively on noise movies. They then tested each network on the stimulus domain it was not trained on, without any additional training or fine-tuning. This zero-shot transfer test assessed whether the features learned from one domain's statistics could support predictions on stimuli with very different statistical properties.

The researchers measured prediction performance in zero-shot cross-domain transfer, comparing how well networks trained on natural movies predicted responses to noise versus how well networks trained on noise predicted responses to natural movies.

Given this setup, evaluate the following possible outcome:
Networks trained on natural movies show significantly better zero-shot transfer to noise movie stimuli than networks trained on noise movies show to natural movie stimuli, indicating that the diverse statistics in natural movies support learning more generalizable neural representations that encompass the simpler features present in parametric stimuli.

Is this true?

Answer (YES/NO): YES